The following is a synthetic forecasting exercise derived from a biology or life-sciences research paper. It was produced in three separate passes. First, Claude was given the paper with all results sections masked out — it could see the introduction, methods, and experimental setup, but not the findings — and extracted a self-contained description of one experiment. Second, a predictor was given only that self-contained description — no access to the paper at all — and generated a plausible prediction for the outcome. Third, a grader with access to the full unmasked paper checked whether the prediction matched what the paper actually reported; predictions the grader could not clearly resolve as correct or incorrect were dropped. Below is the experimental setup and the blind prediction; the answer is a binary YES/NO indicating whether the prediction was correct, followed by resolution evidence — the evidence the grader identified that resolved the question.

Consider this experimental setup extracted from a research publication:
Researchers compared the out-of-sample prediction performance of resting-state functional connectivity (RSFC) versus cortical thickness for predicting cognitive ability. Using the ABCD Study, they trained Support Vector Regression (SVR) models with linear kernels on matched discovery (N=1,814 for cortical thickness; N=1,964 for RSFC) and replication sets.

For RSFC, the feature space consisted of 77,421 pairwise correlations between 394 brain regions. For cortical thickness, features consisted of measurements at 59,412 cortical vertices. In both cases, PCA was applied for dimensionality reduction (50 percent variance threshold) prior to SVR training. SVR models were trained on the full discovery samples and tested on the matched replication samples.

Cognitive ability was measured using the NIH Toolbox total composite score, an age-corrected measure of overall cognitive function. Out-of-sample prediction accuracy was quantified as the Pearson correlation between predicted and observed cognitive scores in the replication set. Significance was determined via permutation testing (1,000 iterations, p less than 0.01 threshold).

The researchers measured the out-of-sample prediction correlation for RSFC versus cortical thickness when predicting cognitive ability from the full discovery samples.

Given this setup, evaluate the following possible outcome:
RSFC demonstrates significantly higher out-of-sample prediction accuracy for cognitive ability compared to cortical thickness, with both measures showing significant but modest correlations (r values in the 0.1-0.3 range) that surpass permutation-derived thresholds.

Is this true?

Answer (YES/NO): NO